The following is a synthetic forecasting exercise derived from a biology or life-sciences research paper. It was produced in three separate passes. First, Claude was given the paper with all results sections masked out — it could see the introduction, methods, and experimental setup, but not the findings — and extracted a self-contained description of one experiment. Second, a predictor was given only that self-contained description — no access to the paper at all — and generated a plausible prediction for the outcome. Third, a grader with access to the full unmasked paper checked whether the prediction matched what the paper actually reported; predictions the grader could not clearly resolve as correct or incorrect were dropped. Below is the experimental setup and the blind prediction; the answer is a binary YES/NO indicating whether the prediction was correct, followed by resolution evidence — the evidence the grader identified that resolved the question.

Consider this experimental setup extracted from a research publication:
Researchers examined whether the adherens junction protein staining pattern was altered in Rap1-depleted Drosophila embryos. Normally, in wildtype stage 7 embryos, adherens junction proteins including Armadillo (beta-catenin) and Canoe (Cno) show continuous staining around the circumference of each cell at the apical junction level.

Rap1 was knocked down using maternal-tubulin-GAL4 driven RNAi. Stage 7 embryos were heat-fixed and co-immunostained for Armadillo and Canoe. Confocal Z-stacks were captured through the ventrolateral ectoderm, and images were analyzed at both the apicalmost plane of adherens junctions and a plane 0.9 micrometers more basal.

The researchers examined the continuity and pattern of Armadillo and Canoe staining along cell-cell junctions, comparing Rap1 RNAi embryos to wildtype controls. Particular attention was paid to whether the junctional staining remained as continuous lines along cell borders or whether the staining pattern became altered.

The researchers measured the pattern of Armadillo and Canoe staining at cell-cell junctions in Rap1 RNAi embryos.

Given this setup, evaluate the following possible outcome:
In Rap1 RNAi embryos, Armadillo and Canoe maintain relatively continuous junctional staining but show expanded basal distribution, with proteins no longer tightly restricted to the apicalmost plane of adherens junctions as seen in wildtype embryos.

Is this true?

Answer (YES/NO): NO